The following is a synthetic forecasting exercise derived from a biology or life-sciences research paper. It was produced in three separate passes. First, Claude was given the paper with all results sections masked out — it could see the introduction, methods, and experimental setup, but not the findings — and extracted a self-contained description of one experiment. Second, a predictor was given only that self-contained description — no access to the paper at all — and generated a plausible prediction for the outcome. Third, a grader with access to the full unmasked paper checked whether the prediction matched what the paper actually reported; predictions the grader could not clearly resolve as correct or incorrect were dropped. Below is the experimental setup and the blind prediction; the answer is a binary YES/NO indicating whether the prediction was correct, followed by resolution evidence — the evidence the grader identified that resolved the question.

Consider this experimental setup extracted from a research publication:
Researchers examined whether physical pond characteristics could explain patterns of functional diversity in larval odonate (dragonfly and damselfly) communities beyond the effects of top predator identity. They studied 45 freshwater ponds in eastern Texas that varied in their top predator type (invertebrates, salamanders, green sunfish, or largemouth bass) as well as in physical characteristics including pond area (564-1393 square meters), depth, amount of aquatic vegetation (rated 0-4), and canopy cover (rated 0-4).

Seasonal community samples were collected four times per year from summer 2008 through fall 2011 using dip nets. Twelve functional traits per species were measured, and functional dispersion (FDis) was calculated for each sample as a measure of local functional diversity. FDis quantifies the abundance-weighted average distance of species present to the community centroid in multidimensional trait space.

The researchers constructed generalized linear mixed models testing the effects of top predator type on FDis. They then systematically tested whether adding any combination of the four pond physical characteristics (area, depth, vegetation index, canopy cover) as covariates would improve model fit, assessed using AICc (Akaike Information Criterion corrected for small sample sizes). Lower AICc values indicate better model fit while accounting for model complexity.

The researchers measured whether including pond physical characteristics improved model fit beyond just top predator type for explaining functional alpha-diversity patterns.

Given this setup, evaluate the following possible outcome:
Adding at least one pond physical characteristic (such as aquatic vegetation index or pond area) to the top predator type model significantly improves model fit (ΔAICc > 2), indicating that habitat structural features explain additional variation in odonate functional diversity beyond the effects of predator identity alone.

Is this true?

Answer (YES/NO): NO